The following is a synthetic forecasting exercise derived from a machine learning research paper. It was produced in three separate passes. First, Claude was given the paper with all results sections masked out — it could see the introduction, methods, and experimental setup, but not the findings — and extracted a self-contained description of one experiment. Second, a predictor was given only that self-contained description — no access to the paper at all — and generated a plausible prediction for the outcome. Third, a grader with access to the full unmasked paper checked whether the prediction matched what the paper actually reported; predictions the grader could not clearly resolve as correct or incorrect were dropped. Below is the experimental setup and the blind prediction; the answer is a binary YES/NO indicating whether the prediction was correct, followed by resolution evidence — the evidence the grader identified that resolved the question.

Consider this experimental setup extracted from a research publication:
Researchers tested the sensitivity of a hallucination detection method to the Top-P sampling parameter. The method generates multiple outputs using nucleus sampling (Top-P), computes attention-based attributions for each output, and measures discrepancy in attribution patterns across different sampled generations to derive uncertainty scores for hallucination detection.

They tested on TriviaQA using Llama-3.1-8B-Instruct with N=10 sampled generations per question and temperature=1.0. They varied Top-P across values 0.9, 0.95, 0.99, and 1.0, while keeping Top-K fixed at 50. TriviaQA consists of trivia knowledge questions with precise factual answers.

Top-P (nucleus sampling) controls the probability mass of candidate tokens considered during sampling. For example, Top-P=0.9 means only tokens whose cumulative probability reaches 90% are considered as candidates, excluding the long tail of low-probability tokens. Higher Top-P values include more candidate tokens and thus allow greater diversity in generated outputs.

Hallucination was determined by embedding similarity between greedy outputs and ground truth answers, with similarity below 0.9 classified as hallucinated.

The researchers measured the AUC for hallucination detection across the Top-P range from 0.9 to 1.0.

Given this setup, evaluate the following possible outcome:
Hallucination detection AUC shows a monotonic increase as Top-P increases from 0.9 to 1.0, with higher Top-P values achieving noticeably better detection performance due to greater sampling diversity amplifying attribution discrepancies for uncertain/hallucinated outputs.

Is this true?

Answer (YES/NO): NO